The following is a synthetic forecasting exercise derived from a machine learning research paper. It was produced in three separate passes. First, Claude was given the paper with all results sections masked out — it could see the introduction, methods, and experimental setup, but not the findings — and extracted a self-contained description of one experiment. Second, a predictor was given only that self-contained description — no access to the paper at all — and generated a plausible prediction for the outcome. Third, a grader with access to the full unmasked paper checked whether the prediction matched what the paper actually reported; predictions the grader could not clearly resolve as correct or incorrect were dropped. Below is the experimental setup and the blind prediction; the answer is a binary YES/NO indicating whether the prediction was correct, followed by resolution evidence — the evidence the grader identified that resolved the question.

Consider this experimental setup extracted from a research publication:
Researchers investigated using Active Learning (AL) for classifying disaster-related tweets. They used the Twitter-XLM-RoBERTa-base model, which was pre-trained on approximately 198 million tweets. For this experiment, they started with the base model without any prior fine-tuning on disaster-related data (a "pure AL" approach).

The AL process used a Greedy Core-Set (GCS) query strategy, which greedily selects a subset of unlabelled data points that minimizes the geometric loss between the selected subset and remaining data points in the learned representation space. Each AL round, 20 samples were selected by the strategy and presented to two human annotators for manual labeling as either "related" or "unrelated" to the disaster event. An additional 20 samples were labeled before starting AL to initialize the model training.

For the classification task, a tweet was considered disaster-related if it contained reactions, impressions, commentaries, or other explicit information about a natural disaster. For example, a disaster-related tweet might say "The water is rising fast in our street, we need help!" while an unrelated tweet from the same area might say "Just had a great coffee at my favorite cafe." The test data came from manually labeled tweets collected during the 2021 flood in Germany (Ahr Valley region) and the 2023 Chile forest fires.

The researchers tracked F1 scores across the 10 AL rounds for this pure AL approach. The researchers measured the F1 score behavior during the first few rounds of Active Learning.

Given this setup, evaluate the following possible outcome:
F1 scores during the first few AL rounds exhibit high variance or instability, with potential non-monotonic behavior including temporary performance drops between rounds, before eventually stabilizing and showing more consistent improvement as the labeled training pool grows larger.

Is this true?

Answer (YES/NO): YES